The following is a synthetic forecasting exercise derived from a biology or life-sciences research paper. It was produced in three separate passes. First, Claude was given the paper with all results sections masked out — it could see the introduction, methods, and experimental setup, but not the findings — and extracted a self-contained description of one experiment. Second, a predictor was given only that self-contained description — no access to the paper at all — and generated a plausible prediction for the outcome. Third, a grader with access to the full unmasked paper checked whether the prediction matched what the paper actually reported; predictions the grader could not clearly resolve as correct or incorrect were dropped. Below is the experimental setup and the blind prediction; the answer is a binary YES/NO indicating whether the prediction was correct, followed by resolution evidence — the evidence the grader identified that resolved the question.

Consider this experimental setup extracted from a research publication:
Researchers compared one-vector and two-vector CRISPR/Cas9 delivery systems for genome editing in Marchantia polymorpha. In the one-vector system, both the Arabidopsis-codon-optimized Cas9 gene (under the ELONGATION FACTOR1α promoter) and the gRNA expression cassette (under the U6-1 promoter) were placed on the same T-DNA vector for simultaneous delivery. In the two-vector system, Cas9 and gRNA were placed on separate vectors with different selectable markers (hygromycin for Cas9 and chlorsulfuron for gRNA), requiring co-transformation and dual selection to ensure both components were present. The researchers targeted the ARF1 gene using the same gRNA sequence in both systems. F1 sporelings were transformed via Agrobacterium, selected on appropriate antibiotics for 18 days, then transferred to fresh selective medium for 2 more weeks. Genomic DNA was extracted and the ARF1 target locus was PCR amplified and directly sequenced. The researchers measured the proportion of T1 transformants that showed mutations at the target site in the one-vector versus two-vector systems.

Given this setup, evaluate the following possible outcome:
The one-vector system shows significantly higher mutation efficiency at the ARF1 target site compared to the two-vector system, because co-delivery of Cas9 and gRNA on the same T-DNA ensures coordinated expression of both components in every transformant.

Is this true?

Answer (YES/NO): NO